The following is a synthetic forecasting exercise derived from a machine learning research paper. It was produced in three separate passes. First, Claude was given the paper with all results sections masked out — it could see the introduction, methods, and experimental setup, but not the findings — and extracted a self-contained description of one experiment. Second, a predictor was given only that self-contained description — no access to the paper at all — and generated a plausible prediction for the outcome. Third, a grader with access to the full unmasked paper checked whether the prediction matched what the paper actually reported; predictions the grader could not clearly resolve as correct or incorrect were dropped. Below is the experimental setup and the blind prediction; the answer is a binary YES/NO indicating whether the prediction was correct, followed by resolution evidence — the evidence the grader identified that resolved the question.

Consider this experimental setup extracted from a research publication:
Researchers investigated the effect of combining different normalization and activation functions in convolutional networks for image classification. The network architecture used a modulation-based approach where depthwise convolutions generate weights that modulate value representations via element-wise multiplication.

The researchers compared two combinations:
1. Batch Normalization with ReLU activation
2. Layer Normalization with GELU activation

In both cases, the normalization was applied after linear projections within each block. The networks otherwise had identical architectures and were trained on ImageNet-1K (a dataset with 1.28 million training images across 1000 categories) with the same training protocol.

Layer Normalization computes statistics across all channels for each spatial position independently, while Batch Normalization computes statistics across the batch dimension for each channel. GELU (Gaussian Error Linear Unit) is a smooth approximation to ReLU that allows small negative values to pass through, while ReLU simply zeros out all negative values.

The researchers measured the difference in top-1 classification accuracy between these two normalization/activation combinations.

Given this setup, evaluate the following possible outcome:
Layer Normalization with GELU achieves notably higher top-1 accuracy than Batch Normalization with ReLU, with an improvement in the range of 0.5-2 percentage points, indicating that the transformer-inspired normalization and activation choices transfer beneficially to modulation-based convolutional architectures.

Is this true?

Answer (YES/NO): NO